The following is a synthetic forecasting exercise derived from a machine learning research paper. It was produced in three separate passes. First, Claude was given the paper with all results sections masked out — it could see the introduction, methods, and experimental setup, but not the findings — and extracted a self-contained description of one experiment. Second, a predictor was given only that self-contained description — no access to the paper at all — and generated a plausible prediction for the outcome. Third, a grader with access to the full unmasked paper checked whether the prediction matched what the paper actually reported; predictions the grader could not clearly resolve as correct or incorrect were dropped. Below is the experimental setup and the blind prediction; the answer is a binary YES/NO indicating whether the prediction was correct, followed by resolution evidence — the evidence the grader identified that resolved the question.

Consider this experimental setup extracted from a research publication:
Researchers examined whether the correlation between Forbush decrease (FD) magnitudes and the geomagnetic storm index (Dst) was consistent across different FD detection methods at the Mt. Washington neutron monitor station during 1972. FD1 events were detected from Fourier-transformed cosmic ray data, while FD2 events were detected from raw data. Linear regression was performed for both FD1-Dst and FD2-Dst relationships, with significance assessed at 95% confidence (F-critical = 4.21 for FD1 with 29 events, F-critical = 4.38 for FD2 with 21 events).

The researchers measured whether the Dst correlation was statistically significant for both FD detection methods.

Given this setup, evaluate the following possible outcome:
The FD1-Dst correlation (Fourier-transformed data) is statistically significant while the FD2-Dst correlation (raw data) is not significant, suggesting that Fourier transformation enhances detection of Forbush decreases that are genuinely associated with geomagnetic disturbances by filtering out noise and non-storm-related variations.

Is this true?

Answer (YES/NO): NO